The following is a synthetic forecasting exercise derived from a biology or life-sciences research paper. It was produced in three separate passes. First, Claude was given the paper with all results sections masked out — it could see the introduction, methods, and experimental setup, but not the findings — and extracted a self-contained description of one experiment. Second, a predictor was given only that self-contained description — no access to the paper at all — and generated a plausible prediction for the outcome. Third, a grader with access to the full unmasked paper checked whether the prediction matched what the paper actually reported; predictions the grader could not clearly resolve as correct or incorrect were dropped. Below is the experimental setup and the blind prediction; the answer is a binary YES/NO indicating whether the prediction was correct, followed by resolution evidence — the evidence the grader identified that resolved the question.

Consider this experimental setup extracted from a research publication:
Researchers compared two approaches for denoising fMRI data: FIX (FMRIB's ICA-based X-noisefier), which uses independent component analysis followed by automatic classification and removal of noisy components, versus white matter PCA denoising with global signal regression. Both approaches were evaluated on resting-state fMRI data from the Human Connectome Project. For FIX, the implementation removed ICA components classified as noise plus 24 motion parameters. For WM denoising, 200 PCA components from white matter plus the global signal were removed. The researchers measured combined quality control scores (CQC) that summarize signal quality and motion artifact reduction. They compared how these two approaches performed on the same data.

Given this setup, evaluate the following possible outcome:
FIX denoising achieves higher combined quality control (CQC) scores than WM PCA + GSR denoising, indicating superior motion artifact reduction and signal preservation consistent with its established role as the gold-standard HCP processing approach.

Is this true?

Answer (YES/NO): NO